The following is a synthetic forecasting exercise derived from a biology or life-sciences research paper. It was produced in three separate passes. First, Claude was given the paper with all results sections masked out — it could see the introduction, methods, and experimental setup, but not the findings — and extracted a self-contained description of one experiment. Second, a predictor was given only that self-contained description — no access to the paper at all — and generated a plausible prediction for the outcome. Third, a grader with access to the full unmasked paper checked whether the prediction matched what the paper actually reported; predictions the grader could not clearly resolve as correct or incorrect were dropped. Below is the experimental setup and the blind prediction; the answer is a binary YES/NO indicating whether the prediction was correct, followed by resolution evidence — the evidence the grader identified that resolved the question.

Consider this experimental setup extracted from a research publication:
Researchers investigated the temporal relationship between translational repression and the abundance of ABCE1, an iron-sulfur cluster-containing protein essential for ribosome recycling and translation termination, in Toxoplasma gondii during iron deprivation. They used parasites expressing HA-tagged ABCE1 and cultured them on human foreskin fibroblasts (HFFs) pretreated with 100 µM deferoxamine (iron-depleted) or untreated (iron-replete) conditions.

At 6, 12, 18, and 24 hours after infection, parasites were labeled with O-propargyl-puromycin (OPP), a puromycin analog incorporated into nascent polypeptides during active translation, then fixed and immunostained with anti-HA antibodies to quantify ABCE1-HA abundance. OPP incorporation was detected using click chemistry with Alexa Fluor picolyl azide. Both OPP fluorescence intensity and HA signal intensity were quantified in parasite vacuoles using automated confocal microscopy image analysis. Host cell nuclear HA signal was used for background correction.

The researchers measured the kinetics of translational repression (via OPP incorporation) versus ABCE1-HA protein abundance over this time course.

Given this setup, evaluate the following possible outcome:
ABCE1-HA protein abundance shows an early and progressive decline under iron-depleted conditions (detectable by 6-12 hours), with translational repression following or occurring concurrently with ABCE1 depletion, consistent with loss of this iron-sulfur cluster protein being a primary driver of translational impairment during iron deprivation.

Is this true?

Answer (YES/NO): NO